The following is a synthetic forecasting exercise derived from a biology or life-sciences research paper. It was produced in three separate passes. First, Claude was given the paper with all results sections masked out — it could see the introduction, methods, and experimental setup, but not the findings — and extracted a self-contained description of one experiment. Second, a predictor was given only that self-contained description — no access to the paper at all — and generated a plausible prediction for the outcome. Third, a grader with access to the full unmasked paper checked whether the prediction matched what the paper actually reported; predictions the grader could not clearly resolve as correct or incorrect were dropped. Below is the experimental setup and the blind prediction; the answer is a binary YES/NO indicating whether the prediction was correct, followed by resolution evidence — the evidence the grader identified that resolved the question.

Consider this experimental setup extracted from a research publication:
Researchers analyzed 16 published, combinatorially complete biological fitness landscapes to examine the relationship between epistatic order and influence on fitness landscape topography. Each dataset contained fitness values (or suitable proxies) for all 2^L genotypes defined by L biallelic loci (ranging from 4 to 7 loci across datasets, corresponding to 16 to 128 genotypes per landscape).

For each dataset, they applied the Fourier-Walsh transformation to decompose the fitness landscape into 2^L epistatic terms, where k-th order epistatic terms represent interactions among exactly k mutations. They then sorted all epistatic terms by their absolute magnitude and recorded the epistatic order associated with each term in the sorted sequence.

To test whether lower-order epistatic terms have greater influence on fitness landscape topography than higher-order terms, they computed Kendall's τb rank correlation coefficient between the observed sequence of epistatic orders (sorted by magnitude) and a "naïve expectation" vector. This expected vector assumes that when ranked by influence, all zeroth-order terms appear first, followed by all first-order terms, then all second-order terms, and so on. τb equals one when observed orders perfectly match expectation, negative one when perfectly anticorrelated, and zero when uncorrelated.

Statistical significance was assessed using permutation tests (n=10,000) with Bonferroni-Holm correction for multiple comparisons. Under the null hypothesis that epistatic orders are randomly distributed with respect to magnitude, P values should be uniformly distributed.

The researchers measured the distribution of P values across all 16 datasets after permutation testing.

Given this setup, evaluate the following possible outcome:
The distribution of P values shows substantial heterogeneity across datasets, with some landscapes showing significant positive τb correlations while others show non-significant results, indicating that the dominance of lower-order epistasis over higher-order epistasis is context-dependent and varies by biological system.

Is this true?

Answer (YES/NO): NO